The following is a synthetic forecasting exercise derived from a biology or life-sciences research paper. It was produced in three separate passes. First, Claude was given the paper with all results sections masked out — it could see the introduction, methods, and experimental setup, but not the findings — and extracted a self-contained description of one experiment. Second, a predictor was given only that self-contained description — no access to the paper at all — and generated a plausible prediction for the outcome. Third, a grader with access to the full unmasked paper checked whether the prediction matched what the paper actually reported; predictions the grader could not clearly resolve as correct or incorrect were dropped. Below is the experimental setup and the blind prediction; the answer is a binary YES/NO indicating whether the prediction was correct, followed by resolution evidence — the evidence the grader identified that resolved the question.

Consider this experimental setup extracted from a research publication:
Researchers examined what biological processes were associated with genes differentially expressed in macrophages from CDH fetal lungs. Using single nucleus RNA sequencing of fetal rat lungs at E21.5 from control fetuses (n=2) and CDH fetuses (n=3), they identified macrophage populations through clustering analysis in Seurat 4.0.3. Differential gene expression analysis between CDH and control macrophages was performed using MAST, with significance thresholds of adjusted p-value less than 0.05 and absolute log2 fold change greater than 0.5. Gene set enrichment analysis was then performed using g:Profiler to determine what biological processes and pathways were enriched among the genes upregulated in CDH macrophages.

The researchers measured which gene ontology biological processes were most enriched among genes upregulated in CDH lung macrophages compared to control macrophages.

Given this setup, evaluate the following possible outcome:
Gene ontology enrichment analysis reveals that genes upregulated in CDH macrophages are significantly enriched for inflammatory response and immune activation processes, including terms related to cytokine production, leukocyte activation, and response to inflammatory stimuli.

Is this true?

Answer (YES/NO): YES